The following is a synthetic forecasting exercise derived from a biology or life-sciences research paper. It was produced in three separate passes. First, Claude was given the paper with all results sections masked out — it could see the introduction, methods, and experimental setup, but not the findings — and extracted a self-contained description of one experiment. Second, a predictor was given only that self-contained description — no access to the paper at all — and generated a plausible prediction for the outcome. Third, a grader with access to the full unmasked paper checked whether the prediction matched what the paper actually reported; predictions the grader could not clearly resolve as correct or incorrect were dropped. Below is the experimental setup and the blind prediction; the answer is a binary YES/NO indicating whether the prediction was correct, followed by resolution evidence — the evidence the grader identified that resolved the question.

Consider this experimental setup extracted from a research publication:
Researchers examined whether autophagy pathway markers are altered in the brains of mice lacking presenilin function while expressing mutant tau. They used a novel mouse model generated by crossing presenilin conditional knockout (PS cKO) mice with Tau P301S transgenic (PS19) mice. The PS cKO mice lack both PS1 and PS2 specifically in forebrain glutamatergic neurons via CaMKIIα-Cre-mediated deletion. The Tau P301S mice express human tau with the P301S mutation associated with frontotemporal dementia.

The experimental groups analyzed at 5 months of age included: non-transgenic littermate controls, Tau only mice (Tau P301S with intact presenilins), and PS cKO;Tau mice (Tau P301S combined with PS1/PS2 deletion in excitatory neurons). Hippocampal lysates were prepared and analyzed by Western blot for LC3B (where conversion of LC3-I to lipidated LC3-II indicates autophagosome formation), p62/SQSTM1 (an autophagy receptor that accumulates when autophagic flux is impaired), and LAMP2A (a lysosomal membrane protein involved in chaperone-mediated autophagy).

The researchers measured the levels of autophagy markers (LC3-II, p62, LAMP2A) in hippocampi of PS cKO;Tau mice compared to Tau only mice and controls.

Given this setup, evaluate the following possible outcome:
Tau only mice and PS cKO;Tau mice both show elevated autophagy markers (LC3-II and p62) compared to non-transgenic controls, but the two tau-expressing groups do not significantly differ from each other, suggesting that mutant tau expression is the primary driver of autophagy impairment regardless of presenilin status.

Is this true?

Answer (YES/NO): NO